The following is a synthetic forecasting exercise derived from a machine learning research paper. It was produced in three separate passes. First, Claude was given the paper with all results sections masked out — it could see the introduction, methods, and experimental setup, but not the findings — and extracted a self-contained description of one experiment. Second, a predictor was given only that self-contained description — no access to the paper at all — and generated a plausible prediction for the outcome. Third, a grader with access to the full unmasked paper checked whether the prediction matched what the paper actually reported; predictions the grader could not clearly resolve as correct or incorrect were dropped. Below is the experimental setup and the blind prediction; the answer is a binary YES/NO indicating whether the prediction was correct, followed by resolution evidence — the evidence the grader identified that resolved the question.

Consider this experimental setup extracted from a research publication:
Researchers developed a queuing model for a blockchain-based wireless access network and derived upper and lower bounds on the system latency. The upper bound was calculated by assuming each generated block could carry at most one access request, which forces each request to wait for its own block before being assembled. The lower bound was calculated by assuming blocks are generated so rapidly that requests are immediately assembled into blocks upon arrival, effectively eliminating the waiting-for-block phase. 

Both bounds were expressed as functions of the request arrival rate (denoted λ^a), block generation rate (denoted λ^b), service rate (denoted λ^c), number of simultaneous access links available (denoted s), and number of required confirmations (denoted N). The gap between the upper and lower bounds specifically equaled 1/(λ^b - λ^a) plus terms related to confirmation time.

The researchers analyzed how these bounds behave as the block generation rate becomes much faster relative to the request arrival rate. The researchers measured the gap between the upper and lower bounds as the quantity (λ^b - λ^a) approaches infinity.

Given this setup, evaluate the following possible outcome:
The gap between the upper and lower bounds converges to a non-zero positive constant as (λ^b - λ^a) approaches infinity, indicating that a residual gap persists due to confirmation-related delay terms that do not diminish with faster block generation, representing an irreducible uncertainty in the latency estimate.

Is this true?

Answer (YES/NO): NO